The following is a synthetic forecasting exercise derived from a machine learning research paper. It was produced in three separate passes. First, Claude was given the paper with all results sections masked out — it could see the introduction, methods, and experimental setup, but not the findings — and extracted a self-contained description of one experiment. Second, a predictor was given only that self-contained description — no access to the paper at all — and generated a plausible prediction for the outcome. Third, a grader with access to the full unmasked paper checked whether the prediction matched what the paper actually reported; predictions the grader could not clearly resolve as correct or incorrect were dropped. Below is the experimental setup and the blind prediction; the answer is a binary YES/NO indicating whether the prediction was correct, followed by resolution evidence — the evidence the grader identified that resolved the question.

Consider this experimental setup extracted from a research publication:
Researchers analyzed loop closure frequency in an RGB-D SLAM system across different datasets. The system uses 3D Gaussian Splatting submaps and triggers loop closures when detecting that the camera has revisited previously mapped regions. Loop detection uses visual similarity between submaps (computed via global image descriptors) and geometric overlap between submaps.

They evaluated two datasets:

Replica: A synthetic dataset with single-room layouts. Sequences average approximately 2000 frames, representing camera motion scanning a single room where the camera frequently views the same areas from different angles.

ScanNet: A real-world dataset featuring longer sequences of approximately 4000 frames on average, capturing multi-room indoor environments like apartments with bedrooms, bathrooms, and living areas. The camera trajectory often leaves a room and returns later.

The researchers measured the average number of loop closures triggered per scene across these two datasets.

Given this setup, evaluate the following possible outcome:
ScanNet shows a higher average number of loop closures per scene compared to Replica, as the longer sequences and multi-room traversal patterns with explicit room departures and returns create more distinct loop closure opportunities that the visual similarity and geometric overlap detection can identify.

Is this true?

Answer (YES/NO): YES